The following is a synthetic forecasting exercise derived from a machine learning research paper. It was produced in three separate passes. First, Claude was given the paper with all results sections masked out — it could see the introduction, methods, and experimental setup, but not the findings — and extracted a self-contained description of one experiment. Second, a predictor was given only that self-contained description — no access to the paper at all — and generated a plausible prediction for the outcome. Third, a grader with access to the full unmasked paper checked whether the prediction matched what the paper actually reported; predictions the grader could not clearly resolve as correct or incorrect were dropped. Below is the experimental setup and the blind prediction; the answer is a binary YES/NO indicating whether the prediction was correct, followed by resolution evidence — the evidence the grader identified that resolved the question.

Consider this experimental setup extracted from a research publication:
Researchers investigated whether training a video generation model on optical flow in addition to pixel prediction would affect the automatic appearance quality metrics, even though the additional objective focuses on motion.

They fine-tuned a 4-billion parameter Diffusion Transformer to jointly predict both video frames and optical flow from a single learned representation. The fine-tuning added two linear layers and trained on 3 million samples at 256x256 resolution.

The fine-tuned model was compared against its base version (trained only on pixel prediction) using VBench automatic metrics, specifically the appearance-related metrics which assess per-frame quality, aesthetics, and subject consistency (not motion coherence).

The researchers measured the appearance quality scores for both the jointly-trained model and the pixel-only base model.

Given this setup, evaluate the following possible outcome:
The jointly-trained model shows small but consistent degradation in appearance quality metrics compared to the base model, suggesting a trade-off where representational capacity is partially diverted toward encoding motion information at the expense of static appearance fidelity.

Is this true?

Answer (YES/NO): NO